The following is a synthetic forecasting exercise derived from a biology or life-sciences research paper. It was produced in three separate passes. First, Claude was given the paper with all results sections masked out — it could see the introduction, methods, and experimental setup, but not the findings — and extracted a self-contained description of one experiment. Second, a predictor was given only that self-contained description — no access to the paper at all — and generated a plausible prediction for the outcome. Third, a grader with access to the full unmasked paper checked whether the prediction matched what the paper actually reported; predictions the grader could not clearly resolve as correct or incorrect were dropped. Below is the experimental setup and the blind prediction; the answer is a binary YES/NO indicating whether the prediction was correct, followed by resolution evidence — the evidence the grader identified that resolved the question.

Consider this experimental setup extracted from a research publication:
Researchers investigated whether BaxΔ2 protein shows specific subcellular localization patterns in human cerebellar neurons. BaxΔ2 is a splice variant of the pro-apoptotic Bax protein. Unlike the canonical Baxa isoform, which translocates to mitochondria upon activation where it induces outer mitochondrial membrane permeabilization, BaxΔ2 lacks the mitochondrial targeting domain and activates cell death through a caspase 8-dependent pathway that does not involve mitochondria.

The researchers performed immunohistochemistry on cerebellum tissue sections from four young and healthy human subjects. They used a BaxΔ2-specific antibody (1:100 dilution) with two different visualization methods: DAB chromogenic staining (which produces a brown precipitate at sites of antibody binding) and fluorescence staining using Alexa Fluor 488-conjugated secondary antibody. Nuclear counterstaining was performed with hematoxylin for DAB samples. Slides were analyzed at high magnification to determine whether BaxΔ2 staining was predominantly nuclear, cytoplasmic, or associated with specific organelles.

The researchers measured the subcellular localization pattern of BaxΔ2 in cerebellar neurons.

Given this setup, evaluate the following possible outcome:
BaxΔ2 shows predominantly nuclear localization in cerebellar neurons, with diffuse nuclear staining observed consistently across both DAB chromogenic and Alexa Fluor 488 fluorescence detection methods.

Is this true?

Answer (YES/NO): NO